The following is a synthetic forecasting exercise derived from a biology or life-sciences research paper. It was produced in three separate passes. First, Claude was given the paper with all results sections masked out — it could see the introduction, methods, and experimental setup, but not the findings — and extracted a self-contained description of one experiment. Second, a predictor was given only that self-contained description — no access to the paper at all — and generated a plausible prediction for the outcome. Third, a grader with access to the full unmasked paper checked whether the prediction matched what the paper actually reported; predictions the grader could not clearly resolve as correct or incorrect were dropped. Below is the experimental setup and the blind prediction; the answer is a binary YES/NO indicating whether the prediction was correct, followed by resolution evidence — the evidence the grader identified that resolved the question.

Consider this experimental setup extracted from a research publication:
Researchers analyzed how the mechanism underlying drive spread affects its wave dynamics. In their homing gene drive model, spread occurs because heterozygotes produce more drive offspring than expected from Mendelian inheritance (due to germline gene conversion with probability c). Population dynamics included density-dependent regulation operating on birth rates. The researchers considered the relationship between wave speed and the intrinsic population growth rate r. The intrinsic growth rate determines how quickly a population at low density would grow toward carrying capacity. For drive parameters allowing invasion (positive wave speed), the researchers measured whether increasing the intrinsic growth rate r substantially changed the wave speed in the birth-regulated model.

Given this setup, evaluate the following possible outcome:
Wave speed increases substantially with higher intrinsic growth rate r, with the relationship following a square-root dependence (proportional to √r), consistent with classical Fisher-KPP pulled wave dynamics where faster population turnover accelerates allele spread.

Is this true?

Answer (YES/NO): NO